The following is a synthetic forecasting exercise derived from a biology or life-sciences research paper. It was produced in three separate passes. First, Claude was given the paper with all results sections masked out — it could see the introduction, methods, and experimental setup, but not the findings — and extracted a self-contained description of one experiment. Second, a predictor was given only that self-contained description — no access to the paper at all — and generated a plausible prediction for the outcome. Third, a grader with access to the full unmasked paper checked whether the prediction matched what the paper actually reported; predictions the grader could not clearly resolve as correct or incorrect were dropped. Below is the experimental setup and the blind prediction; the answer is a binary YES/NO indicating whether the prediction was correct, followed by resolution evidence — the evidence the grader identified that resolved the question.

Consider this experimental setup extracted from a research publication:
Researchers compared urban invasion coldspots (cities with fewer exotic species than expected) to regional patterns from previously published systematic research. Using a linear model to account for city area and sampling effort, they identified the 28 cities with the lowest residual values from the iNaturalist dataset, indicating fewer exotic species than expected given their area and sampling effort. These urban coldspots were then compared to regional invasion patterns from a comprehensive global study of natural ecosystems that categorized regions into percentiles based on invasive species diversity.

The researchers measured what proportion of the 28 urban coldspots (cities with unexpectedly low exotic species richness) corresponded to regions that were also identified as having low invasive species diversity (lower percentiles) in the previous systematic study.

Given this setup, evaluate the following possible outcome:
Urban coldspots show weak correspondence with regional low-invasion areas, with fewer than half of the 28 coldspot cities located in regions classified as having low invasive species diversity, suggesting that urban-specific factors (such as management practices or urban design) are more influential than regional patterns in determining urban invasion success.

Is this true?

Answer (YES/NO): NO